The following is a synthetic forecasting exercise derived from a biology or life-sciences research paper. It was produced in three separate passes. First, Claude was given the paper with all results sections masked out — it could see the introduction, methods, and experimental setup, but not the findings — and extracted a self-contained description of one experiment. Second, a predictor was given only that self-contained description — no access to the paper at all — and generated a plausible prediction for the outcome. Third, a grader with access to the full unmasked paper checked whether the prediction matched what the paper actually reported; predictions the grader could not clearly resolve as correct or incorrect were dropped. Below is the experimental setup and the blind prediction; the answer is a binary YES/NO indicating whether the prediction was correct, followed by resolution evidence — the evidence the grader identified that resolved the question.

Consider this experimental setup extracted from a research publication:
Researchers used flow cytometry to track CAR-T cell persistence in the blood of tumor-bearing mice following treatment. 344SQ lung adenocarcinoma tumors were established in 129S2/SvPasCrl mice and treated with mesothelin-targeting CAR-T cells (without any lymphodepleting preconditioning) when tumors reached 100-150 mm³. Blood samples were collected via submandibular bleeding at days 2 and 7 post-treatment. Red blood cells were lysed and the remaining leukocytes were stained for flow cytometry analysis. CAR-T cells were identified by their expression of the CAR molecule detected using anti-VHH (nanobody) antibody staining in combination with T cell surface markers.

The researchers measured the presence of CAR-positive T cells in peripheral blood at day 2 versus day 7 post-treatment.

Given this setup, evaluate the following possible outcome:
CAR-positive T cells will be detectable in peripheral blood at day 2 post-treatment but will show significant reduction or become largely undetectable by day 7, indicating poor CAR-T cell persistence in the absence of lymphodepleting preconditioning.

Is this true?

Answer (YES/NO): YES